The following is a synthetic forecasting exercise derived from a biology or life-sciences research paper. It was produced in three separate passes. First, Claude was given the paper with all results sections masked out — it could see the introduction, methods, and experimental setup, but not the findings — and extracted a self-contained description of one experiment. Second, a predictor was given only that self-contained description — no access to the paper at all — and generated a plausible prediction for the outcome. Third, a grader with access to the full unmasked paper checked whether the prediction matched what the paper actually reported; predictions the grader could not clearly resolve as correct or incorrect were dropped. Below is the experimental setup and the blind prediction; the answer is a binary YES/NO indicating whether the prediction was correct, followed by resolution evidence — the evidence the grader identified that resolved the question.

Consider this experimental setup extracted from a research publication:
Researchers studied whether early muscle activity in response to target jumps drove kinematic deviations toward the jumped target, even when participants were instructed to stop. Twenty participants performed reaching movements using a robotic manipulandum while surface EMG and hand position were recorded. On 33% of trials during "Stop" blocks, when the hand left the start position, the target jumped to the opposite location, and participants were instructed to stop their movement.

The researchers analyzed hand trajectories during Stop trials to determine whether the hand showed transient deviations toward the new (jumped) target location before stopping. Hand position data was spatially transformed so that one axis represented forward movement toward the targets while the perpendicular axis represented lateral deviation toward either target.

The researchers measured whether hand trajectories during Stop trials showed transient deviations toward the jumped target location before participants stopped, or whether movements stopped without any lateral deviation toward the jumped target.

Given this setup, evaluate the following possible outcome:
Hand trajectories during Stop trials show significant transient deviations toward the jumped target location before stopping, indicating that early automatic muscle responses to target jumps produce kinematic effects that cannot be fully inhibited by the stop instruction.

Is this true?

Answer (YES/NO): YES